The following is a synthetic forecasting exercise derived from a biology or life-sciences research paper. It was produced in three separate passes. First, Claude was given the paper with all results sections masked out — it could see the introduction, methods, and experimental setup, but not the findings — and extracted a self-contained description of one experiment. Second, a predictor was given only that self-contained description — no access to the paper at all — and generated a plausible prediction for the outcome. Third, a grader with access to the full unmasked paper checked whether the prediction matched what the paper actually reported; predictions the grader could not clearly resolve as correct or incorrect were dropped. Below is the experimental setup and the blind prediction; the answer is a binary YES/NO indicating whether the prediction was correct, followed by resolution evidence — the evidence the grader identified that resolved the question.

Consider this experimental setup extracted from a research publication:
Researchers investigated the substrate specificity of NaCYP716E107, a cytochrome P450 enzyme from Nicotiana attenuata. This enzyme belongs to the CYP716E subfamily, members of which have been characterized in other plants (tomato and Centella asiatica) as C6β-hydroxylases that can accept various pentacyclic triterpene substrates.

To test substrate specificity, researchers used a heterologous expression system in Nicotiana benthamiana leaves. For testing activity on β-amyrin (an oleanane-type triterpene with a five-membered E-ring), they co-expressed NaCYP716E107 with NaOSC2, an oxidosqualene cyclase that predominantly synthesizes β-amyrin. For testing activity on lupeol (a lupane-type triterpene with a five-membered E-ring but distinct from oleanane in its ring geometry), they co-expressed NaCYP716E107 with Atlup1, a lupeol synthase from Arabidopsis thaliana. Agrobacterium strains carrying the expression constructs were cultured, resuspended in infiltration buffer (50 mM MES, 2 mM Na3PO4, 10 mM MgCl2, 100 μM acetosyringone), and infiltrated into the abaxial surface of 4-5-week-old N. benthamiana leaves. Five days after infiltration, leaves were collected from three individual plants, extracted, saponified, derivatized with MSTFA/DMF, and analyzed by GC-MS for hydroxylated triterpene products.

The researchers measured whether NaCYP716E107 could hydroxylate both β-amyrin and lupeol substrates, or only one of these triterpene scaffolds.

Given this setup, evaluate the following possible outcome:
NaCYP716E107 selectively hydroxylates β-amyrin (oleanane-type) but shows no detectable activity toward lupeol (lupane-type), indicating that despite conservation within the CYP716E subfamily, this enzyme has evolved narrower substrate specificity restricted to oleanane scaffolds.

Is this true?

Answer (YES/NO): YES